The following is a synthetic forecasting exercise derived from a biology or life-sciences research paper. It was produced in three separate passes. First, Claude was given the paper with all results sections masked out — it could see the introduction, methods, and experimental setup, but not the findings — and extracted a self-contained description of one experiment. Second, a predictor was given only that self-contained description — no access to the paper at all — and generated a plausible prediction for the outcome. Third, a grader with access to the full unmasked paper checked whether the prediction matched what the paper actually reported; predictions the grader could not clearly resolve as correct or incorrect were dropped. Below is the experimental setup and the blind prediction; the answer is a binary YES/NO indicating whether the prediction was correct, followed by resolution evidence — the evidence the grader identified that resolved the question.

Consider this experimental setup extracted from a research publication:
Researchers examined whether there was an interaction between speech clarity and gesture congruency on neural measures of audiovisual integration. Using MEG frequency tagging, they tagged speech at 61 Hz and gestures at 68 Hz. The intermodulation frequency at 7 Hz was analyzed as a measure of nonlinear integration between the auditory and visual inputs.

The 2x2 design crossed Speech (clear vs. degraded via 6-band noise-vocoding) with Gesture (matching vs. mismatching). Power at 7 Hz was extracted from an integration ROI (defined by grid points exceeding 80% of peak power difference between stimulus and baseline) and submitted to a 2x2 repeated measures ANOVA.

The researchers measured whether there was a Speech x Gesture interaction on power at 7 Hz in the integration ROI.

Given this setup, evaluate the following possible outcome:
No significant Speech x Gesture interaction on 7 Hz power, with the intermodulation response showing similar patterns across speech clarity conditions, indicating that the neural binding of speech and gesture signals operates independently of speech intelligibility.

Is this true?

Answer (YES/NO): NO